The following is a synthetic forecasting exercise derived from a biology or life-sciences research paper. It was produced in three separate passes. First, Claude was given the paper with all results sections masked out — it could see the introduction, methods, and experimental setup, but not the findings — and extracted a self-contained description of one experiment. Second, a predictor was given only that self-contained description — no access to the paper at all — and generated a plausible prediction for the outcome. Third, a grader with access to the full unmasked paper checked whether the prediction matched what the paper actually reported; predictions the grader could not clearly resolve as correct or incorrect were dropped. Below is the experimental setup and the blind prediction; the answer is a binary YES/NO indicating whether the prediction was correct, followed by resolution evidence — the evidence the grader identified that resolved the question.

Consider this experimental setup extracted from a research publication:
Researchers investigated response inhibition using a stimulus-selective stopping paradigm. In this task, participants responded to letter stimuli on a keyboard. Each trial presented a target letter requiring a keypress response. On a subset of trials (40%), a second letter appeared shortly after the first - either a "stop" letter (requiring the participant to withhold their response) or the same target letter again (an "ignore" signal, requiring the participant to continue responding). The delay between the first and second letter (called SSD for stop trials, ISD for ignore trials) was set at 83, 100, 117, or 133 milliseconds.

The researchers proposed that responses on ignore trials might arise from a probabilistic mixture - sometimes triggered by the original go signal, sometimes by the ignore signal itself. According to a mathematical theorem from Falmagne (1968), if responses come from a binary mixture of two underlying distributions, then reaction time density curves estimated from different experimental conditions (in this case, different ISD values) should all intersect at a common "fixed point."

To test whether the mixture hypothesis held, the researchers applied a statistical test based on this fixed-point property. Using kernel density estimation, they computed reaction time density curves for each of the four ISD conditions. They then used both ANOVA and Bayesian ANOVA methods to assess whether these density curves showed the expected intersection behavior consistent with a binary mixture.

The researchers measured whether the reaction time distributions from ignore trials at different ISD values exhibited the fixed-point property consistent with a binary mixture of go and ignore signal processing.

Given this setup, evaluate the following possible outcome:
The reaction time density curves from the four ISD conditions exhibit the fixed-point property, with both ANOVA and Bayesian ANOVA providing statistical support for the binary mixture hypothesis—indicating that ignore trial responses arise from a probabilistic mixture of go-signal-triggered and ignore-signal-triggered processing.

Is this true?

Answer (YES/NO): YES